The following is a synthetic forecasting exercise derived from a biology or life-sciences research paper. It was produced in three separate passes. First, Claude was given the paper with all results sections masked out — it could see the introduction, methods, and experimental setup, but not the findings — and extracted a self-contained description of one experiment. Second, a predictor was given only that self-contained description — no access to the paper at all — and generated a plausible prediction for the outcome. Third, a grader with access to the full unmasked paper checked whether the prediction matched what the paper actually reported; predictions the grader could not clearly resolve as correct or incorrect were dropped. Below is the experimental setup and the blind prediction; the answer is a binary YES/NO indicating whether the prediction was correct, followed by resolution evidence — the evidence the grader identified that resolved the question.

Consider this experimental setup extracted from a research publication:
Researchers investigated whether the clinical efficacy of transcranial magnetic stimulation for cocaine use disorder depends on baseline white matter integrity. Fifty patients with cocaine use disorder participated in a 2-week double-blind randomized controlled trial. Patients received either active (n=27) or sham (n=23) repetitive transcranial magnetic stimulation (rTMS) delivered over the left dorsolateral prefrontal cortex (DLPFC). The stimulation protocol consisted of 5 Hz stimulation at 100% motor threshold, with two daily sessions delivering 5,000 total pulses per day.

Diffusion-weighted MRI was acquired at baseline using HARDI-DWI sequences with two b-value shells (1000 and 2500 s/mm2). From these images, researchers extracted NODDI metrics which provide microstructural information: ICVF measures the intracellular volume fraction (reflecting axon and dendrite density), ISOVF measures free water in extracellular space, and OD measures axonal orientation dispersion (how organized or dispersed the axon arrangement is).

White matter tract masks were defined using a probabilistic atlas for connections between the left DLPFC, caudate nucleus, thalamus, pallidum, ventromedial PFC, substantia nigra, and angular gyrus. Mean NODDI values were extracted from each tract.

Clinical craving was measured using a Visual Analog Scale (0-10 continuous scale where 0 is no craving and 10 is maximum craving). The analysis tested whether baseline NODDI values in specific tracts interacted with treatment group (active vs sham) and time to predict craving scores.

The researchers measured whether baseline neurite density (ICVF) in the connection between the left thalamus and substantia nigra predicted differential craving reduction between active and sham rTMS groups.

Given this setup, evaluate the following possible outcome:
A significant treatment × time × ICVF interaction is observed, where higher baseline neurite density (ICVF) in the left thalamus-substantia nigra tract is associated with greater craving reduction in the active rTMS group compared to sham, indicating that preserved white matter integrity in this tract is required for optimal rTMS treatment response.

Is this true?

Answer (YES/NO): NO